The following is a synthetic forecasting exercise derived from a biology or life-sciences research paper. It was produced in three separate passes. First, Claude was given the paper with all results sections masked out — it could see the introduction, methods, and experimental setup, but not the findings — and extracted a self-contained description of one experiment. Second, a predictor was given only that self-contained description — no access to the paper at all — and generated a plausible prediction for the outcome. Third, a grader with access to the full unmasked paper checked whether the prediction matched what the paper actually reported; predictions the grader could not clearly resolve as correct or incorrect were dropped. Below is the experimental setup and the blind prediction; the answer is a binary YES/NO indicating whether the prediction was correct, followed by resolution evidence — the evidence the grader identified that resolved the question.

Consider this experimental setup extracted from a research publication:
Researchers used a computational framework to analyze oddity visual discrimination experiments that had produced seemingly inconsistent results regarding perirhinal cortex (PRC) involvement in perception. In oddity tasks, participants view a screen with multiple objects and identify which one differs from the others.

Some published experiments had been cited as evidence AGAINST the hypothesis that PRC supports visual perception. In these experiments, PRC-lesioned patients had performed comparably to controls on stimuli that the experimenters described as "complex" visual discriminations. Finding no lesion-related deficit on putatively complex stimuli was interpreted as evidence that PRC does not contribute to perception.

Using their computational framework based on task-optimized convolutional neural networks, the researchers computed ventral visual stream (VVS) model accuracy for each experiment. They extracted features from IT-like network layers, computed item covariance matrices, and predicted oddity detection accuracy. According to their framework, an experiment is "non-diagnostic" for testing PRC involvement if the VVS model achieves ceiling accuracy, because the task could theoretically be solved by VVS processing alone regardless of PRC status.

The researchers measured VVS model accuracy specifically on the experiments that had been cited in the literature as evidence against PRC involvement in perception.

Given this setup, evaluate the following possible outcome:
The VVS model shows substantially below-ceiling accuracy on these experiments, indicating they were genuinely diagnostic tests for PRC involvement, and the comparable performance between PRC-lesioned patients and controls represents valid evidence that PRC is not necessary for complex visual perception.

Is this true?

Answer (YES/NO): NO